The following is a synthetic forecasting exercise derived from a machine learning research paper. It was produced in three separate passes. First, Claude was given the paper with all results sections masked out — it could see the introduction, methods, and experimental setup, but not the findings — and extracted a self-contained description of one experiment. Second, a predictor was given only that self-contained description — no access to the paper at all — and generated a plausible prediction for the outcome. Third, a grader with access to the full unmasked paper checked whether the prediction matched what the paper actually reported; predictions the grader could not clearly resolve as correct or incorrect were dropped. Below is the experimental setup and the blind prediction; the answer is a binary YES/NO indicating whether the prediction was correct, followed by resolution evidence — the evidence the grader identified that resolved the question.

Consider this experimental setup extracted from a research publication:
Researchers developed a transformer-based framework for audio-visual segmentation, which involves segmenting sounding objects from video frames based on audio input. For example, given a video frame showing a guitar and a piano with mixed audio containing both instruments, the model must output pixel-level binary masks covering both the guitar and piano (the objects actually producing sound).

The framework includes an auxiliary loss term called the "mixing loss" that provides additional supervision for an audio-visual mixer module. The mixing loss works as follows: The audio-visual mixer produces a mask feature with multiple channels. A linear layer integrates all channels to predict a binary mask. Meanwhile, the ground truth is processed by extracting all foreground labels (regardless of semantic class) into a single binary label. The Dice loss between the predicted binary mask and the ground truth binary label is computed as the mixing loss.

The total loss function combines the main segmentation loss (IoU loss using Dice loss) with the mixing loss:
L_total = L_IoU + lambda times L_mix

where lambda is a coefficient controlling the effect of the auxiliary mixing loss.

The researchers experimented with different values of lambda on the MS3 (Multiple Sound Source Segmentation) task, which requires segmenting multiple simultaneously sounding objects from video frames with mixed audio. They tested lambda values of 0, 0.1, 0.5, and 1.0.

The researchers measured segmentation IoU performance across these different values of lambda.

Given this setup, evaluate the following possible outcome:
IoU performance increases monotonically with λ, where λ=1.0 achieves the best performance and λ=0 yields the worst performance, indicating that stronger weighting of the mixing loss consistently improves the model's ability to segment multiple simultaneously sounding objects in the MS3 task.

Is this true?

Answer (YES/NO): NO